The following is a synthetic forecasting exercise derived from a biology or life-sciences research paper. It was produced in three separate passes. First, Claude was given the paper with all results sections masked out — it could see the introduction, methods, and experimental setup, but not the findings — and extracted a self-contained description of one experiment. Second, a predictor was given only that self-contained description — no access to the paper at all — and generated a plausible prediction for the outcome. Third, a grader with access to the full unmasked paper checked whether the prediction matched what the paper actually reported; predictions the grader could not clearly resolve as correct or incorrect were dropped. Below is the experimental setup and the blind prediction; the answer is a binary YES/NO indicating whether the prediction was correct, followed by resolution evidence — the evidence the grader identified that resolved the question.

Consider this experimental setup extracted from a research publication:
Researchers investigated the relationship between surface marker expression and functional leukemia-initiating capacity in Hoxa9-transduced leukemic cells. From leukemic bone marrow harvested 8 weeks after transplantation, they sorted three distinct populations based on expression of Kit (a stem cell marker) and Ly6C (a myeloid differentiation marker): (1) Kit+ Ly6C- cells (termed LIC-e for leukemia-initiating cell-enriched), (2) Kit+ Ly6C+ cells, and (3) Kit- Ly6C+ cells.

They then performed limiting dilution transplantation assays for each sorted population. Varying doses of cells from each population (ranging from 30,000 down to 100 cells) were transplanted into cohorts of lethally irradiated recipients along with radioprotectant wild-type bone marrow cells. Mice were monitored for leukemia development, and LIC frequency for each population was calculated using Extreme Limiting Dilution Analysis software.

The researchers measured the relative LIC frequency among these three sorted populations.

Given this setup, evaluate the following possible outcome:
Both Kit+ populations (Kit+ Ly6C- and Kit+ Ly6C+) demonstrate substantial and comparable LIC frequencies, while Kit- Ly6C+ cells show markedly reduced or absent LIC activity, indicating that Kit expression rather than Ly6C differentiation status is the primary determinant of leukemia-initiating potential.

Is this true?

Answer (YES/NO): NO